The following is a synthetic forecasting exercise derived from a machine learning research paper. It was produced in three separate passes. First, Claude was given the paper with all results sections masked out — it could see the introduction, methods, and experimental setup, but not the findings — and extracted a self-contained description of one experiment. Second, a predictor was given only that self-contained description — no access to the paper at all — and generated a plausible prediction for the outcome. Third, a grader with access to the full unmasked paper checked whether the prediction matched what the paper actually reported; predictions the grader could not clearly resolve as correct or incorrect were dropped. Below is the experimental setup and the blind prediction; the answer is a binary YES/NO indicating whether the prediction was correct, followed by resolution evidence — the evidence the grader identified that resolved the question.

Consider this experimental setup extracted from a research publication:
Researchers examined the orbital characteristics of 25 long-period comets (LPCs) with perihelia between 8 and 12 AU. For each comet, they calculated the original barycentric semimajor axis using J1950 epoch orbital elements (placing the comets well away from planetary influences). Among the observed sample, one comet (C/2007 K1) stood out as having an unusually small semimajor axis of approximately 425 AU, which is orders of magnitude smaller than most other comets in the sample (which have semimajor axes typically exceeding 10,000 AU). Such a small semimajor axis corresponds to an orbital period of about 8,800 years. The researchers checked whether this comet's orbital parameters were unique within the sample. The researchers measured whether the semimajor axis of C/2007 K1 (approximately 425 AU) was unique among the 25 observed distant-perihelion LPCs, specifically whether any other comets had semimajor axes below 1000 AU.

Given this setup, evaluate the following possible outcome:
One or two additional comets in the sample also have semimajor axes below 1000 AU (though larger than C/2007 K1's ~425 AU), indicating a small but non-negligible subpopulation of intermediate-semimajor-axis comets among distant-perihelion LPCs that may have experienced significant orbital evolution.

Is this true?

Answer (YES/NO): NO